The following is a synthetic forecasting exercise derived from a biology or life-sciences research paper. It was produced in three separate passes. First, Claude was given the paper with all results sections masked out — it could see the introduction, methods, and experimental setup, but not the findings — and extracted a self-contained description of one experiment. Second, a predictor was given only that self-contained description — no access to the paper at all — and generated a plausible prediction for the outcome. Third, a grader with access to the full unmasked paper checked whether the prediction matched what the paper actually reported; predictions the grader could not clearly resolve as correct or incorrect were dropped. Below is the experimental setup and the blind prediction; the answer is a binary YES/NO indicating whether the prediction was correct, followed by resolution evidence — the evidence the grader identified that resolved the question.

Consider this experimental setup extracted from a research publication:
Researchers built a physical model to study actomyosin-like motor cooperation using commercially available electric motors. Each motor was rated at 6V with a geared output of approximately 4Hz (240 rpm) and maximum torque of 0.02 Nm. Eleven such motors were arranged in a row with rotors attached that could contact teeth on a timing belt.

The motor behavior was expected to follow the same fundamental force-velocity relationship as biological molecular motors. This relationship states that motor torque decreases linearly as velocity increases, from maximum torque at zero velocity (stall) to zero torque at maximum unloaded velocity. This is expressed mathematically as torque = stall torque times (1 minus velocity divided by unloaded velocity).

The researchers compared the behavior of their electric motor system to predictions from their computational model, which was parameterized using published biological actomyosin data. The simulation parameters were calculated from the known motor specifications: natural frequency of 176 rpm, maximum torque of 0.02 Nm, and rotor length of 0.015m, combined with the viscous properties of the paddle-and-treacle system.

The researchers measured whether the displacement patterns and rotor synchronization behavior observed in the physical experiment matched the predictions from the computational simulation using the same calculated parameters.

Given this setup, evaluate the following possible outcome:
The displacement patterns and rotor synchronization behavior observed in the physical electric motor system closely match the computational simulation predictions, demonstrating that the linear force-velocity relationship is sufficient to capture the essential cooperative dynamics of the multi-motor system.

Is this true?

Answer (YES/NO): NO